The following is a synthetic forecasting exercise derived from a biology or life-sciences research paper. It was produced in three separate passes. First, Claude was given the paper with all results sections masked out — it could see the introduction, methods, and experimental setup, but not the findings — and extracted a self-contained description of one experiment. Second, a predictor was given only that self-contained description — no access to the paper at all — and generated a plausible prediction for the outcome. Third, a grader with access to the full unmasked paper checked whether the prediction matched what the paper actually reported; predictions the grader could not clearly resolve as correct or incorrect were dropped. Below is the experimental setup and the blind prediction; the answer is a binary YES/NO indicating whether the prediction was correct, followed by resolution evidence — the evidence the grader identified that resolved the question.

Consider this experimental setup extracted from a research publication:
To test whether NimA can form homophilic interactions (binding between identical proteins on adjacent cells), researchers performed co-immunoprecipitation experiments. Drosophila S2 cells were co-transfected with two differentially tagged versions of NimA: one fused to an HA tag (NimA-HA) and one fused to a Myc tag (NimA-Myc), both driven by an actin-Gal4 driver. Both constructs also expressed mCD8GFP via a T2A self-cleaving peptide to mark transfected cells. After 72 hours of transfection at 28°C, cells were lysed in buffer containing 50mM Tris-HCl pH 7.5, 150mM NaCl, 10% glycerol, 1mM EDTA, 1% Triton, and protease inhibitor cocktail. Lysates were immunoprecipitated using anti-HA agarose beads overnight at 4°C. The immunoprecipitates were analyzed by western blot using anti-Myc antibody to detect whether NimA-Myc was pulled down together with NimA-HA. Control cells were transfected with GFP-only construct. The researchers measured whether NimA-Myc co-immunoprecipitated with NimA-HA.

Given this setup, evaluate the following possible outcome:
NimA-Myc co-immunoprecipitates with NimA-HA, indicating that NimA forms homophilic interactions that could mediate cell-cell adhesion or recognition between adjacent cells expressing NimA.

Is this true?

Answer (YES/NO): YES